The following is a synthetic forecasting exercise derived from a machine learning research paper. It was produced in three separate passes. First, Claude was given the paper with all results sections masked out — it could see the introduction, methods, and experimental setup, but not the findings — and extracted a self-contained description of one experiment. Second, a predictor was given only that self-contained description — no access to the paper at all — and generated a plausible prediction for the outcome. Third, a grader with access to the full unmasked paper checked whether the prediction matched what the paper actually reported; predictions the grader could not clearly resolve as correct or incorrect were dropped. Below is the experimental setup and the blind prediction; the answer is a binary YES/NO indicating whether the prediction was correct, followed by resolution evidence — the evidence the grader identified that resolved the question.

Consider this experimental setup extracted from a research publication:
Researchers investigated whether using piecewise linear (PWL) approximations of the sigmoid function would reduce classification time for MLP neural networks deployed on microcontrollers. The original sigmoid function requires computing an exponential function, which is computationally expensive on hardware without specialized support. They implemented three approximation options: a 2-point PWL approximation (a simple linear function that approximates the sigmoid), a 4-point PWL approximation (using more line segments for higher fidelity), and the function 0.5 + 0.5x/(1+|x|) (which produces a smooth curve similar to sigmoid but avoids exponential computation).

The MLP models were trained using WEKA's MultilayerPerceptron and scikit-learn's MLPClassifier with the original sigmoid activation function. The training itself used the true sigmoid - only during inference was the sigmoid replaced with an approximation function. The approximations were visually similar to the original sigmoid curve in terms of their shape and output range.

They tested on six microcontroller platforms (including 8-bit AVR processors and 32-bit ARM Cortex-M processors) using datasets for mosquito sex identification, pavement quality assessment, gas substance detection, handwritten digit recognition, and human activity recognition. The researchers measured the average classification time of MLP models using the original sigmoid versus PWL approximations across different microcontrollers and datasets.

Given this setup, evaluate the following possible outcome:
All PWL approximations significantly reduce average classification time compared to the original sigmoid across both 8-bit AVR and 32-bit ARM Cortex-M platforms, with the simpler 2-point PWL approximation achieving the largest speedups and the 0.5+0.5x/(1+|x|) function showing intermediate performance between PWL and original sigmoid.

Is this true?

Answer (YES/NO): NO